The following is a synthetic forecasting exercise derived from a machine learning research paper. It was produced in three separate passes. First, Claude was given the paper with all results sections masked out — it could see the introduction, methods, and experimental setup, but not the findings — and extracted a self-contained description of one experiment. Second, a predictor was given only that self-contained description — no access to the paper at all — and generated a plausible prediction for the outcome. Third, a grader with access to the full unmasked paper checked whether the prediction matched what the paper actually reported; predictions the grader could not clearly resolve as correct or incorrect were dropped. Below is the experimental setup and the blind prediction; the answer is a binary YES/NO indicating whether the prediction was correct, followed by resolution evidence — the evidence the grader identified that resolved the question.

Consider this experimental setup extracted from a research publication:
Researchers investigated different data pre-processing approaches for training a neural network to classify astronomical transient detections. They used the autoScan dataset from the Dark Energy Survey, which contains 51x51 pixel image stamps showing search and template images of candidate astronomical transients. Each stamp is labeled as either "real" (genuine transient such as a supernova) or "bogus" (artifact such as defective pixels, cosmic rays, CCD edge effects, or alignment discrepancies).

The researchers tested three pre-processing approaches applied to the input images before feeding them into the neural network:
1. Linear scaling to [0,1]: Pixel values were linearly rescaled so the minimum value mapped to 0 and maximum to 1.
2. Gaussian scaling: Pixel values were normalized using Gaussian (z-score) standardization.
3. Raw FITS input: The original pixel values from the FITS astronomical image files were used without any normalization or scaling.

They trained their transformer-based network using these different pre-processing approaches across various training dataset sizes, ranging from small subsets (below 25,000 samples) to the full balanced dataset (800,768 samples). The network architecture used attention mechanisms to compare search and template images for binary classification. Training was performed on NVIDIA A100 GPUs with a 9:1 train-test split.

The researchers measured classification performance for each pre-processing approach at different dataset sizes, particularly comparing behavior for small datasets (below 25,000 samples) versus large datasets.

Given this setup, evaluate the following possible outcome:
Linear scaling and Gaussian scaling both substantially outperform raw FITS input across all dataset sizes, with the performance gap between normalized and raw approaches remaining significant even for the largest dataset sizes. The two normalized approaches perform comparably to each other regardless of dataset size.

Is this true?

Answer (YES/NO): NO